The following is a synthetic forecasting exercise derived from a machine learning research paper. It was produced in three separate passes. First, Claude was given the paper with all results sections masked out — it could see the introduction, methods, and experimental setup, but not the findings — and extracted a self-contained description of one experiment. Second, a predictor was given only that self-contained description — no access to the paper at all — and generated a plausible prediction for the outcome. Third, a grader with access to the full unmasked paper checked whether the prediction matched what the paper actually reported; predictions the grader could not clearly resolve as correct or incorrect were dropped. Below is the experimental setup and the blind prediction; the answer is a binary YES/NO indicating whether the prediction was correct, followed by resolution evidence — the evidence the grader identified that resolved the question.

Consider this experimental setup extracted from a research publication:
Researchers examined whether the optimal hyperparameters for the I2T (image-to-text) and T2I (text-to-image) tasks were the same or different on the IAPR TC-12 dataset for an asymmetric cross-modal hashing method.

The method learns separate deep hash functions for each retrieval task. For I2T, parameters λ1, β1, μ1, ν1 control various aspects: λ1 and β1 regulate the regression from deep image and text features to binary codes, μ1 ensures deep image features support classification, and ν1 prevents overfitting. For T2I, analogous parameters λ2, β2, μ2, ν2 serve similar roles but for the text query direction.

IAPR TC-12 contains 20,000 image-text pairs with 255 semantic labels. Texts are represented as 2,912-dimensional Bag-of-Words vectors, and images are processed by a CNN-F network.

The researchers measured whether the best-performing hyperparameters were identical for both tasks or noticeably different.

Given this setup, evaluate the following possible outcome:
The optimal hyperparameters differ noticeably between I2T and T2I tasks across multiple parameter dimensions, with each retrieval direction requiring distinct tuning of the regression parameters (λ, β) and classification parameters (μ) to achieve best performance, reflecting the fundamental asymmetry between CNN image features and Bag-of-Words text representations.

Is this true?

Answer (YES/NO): NO